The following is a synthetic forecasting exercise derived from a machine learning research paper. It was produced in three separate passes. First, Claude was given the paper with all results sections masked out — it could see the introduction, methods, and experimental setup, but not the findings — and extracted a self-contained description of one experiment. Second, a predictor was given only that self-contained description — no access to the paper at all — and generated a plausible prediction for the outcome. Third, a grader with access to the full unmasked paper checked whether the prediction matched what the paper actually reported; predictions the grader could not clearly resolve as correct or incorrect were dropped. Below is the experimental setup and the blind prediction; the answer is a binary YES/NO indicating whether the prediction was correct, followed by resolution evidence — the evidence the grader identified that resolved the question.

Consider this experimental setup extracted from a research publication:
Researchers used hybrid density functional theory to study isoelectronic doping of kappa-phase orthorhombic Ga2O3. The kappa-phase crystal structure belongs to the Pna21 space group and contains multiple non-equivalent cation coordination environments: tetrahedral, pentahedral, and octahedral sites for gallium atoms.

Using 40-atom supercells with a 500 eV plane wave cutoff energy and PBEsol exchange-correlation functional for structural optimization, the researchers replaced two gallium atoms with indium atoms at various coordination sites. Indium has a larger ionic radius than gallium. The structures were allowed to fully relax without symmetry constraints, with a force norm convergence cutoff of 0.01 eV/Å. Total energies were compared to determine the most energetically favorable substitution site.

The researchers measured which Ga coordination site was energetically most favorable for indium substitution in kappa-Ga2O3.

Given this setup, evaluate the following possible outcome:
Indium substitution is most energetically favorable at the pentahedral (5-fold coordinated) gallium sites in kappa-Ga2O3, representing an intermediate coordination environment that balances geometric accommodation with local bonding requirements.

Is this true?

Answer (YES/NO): NO